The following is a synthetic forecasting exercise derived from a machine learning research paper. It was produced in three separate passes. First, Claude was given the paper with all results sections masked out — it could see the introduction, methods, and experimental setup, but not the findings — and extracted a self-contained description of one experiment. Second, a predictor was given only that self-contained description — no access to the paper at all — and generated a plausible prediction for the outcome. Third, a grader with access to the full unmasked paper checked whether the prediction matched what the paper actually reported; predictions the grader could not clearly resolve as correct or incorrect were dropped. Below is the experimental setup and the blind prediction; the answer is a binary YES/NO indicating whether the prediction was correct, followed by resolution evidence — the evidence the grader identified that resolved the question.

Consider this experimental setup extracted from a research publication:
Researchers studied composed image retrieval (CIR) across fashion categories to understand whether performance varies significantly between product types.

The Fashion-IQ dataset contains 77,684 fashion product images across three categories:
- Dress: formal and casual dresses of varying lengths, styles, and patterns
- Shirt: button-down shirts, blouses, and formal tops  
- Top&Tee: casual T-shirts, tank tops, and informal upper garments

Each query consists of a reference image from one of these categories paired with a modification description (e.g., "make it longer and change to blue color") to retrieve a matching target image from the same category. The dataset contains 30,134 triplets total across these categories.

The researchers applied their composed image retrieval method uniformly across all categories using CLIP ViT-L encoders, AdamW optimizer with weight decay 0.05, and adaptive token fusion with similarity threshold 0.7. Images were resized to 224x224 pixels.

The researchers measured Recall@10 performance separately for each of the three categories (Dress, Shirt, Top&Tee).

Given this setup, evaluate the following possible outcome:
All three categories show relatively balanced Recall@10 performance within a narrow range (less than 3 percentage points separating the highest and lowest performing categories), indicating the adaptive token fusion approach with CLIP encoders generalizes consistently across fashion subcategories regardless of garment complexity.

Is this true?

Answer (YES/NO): NO